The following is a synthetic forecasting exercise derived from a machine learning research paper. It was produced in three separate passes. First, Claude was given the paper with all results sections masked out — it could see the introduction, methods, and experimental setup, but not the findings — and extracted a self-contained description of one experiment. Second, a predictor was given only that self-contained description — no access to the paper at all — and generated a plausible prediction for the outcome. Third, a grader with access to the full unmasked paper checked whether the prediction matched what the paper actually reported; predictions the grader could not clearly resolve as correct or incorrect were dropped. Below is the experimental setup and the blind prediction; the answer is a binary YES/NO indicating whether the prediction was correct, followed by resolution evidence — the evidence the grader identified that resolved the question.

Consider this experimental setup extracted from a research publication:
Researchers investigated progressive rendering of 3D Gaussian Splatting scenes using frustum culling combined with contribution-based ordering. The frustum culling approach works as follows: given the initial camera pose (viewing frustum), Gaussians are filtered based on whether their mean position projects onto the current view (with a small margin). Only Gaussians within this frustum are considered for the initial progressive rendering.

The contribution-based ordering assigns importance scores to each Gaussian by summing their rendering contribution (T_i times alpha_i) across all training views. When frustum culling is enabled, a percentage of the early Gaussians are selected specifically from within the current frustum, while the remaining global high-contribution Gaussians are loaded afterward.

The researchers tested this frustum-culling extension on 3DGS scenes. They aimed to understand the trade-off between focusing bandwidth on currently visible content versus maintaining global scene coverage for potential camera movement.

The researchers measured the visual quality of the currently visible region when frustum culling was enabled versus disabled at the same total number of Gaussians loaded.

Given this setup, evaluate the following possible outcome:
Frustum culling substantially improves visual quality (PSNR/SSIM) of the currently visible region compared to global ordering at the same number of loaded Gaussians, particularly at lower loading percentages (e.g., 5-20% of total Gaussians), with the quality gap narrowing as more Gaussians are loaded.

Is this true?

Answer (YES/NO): NO